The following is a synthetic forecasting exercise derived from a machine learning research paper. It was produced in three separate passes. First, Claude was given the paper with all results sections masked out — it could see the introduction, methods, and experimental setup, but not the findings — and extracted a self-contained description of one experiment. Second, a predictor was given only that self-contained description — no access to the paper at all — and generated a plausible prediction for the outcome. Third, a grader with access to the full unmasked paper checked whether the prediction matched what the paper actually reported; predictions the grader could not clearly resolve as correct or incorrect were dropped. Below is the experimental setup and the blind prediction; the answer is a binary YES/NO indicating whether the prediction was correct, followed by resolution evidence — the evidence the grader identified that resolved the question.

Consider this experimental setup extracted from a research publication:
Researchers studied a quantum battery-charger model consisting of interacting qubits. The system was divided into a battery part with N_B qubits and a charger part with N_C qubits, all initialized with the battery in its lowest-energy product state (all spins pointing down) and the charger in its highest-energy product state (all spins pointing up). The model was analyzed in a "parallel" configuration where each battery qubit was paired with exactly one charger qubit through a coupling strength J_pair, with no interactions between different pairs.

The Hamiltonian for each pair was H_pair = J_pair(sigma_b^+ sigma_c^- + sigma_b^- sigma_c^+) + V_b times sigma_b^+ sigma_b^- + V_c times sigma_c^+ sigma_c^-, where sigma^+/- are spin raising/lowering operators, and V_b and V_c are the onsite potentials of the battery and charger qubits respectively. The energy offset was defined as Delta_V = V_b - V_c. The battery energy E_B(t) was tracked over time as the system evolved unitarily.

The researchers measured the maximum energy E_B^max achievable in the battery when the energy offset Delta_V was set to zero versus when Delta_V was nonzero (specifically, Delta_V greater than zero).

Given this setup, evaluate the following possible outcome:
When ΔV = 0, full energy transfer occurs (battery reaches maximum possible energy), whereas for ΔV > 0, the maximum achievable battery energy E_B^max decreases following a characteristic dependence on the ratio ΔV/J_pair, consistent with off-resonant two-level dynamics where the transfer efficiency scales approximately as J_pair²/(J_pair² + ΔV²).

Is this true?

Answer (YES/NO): NO